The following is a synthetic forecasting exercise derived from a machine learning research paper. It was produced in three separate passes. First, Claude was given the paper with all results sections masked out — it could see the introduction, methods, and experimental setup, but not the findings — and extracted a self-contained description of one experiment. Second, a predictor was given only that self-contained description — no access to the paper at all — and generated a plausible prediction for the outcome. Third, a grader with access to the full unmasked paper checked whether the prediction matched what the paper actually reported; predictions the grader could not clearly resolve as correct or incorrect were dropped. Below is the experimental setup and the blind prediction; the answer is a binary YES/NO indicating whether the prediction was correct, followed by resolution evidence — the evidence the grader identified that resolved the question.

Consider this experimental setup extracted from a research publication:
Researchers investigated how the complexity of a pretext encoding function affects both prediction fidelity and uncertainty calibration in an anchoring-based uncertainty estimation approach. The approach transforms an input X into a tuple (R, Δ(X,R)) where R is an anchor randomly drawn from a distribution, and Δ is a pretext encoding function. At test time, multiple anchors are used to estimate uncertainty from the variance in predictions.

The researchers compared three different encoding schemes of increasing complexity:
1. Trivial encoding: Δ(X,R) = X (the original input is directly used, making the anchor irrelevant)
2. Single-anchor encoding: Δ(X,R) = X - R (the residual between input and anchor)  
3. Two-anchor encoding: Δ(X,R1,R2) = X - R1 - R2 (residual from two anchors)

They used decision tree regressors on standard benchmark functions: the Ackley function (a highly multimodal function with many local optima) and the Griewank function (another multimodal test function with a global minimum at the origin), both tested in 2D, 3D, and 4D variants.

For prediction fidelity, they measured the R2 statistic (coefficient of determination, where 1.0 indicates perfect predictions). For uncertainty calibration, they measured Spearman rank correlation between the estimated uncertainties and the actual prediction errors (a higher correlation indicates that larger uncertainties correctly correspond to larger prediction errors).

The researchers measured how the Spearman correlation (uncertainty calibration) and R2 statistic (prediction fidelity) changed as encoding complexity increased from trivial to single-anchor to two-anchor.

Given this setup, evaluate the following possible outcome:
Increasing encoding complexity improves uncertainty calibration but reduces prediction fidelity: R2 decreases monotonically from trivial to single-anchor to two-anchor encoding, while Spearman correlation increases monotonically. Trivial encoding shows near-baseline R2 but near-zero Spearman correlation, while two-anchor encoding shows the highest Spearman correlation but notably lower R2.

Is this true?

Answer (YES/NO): NO